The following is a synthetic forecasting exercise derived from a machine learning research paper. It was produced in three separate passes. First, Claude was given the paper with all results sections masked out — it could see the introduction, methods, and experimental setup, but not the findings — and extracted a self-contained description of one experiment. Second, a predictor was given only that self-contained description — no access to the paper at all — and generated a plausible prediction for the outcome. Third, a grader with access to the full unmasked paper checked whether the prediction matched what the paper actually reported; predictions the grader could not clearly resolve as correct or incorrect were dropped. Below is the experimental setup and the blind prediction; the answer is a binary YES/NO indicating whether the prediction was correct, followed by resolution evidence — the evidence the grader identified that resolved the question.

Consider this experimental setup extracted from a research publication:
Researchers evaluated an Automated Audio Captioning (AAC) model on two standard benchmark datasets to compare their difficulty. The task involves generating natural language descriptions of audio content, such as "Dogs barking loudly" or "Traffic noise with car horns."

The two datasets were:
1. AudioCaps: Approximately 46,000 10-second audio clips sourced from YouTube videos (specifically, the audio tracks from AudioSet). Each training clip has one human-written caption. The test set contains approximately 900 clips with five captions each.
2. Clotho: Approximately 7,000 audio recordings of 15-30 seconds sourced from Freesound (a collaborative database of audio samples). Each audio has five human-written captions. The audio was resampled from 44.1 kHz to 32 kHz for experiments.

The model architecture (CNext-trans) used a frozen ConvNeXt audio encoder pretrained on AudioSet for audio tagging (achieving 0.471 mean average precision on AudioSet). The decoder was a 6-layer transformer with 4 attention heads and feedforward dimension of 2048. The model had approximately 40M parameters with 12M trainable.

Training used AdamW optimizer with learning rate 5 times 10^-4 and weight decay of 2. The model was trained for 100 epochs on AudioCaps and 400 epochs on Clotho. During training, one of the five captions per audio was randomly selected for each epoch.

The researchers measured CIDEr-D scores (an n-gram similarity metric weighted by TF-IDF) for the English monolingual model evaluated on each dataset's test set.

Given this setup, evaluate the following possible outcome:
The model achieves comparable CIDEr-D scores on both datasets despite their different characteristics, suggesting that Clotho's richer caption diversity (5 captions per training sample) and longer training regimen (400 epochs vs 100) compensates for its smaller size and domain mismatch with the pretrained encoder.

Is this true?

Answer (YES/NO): NO